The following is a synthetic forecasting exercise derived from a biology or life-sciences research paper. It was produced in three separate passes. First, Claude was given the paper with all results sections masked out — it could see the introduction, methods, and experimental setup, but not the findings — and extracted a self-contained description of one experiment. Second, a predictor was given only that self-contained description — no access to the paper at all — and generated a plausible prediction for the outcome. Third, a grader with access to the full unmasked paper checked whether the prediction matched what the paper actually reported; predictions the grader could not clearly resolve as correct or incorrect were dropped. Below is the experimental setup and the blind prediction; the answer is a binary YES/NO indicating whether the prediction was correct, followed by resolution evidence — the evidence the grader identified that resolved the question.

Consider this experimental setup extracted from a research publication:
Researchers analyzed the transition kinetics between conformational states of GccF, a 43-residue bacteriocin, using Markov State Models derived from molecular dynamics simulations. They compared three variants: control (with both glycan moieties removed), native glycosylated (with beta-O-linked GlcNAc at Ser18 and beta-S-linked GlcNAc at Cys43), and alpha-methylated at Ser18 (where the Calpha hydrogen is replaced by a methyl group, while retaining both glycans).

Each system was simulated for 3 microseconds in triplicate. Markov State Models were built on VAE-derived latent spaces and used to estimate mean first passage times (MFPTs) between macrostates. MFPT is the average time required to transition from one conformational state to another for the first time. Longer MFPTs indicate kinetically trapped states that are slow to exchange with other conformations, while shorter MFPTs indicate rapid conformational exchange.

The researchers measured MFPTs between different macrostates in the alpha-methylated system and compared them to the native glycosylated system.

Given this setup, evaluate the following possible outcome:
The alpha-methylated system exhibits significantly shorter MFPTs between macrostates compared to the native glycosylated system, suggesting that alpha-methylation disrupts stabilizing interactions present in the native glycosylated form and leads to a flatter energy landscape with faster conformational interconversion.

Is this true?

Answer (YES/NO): YES